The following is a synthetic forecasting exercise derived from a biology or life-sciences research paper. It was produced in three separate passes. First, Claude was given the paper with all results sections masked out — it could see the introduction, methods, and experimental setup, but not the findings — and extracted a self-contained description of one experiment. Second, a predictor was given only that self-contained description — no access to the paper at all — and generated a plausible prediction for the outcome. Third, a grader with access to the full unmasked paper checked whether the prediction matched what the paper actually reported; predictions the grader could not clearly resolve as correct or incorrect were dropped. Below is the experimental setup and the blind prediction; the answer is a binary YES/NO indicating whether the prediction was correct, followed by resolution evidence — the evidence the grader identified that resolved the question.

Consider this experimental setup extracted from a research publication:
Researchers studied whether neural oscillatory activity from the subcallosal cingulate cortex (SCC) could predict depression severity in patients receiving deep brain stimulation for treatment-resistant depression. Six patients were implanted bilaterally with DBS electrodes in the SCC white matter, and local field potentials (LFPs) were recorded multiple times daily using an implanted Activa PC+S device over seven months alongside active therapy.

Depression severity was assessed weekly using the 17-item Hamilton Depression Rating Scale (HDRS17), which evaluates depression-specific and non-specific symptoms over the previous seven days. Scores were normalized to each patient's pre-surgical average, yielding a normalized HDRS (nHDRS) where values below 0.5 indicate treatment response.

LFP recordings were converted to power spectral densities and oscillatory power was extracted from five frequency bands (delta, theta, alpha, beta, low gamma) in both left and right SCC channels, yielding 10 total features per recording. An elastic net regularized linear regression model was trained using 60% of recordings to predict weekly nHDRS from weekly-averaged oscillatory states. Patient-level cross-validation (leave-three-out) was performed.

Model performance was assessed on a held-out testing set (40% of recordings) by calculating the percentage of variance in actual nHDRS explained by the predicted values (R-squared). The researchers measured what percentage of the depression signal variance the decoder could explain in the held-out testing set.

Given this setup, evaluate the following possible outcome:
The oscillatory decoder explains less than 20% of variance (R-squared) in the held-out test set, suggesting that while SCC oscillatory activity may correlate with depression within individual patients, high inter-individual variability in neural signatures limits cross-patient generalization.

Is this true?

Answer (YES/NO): YES